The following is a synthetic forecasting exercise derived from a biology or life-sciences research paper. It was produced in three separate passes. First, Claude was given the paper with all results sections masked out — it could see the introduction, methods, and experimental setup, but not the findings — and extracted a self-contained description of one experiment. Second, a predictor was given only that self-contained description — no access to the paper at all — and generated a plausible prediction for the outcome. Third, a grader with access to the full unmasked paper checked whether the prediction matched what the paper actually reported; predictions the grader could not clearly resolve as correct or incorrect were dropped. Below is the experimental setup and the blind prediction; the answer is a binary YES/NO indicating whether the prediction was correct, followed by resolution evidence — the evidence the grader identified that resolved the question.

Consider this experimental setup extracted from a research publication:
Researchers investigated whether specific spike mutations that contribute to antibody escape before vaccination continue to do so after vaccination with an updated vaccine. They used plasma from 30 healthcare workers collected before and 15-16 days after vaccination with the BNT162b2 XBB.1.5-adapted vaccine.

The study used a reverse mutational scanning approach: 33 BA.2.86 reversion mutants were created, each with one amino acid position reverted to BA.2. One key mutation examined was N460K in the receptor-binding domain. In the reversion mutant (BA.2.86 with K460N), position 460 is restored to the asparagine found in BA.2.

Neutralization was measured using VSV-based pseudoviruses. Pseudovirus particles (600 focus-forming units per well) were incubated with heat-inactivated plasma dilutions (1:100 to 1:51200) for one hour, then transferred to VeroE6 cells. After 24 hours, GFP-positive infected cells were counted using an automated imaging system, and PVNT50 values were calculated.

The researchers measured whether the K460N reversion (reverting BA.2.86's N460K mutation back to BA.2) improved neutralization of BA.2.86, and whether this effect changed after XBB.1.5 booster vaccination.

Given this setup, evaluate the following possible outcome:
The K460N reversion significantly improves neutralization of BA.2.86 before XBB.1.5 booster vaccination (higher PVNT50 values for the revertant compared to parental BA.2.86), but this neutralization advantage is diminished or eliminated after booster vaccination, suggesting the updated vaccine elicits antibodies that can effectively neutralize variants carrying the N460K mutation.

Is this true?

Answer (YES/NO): NO